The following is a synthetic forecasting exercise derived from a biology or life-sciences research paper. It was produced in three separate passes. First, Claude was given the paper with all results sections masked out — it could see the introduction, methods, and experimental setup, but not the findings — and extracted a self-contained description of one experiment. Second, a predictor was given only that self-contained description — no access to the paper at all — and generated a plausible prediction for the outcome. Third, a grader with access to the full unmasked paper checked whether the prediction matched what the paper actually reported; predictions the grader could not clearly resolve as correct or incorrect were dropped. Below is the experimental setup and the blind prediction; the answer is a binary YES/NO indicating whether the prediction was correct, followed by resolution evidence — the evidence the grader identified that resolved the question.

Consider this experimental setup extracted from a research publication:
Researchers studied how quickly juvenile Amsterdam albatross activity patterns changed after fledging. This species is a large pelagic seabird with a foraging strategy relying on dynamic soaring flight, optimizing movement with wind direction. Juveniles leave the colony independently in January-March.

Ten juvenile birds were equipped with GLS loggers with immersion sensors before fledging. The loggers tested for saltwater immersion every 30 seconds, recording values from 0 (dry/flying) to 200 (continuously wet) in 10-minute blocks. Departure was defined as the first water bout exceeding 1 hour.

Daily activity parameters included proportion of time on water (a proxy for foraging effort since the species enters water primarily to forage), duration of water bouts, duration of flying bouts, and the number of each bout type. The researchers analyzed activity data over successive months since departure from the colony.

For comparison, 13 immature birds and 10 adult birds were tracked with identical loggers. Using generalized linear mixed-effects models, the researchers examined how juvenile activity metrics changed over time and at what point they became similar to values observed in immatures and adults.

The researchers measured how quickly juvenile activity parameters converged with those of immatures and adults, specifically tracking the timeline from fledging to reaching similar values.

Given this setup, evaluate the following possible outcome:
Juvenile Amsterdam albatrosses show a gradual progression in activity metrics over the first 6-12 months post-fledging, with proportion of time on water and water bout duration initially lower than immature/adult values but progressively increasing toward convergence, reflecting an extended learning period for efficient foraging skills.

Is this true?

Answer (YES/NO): NO